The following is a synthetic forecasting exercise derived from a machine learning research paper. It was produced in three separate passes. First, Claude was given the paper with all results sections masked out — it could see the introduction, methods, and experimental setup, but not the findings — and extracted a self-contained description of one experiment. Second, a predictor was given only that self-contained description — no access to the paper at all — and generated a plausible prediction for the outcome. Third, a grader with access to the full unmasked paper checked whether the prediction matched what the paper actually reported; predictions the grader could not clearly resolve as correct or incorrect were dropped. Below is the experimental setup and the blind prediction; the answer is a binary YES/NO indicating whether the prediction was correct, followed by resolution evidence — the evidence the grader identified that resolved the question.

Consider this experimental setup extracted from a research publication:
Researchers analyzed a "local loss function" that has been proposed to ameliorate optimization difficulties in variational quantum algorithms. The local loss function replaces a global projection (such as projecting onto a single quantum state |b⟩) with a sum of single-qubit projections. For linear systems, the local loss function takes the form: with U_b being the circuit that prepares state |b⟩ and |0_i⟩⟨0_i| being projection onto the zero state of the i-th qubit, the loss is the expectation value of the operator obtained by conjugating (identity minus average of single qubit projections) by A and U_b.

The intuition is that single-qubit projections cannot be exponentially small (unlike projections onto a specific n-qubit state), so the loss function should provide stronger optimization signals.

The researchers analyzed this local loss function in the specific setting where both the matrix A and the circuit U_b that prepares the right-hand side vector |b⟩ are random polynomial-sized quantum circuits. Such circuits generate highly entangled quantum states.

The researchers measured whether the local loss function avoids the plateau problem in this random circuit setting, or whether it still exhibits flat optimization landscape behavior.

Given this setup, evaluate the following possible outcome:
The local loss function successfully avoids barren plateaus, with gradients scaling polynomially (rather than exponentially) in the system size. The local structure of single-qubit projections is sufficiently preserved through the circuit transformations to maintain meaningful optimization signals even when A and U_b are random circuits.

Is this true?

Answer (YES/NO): NO